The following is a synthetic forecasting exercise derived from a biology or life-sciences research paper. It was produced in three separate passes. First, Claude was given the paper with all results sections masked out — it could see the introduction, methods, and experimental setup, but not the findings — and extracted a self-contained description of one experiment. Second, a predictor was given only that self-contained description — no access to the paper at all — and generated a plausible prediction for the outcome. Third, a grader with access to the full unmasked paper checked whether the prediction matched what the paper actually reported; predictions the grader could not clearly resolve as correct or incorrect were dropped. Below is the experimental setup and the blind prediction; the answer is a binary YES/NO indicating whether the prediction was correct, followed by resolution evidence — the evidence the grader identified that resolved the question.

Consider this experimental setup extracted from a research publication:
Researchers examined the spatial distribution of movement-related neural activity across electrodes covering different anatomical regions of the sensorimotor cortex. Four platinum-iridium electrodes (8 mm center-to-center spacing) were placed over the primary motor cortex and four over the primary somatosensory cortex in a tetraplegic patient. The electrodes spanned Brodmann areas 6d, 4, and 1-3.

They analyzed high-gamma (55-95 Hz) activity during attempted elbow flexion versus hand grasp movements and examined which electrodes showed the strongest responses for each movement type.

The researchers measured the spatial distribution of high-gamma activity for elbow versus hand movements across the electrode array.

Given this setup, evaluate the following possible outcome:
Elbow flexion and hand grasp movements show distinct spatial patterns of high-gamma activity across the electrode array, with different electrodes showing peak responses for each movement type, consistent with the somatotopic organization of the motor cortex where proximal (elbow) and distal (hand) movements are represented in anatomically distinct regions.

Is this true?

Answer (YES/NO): YES